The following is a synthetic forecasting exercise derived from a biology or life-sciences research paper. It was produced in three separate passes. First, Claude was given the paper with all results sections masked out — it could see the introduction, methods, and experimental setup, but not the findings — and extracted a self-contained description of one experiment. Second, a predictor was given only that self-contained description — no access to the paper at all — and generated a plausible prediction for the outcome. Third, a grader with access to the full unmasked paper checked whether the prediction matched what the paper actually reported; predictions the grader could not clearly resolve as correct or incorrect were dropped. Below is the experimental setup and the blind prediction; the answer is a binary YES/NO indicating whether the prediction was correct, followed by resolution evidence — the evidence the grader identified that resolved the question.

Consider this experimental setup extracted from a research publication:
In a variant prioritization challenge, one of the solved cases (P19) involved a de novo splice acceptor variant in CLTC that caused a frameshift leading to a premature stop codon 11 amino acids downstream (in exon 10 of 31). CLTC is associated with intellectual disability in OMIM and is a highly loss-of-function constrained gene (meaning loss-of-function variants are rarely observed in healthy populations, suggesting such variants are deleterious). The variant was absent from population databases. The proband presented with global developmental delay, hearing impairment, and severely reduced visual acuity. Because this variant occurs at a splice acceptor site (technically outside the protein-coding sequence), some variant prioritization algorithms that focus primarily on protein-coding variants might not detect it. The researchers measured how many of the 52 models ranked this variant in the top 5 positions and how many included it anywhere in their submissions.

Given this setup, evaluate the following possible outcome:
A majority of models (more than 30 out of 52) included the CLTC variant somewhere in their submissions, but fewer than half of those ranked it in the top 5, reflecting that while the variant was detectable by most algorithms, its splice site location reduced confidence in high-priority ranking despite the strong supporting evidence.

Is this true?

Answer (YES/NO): NO